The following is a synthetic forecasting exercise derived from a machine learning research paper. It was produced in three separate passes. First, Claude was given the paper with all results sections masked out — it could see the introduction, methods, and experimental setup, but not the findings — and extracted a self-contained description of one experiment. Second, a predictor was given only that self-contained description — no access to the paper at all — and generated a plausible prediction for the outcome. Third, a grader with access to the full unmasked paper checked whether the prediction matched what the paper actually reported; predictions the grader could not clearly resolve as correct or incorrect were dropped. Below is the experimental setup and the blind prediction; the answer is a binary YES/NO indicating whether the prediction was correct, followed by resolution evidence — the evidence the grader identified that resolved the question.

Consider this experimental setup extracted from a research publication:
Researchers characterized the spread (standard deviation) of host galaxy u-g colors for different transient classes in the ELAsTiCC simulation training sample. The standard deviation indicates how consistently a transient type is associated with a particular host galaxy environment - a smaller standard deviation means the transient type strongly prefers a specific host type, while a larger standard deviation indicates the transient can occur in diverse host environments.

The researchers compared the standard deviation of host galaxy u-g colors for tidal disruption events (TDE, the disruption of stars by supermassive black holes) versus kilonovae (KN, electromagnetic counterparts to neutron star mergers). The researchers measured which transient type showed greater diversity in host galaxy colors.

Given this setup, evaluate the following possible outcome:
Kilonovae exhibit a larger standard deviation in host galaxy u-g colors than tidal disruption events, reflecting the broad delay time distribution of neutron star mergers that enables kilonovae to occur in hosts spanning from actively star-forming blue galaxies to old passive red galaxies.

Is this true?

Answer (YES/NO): NO